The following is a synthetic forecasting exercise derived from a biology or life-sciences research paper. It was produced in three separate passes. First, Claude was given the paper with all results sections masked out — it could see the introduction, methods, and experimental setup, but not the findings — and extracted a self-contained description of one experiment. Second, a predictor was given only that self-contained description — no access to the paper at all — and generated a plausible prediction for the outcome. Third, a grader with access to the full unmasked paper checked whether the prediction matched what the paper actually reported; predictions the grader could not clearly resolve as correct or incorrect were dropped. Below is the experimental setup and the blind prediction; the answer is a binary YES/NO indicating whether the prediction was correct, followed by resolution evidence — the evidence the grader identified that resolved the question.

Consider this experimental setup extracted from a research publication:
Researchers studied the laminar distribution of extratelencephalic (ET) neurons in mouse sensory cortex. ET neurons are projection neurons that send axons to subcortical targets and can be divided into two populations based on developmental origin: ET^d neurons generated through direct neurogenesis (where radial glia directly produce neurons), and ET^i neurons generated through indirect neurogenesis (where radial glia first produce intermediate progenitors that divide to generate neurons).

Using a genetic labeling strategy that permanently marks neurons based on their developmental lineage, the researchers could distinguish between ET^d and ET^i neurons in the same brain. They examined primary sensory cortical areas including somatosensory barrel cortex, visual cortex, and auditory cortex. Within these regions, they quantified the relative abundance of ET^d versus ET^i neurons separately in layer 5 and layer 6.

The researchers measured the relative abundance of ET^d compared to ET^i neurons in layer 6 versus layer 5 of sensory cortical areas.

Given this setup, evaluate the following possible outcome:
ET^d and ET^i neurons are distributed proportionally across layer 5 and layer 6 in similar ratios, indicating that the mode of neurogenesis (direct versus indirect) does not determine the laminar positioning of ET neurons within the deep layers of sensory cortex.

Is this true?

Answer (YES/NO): NO